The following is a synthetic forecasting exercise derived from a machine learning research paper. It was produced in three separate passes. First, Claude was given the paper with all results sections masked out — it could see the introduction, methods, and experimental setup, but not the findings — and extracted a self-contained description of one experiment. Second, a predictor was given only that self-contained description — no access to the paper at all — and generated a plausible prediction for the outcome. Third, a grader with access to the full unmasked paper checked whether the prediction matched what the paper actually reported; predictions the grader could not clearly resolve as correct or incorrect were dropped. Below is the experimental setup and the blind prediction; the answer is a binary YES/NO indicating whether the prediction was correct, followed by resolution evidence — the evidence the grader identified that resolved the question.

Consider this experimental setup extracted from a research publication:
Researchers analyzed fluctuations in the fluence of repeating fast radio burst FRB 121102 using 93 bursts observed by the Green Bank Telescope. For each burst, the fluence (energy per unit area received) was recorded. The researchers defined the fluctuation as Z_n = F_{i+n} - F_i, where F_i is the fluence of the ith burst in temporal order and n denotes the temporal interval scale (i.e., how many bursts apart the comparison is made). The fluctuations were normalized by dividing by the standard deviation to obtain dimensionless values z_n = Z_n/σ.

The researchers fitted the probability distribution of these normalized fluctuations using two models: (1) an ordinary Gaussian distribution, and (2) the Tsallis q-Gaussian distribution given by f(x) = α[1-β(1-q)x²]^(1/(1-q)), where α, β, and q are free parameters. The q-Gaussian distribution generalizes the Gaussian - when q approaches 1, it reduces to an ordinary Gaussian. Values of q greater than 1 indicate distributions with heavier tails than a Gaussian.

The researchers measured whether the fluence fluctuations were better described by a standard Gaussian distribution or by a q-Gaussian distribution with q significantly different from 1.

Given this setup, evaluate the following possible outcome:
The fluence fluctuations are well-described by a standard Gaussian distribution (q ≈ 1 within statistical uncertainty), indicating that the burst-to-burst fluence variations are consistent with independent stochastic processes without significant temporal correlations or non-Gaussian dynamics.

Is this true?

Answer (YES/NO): NO